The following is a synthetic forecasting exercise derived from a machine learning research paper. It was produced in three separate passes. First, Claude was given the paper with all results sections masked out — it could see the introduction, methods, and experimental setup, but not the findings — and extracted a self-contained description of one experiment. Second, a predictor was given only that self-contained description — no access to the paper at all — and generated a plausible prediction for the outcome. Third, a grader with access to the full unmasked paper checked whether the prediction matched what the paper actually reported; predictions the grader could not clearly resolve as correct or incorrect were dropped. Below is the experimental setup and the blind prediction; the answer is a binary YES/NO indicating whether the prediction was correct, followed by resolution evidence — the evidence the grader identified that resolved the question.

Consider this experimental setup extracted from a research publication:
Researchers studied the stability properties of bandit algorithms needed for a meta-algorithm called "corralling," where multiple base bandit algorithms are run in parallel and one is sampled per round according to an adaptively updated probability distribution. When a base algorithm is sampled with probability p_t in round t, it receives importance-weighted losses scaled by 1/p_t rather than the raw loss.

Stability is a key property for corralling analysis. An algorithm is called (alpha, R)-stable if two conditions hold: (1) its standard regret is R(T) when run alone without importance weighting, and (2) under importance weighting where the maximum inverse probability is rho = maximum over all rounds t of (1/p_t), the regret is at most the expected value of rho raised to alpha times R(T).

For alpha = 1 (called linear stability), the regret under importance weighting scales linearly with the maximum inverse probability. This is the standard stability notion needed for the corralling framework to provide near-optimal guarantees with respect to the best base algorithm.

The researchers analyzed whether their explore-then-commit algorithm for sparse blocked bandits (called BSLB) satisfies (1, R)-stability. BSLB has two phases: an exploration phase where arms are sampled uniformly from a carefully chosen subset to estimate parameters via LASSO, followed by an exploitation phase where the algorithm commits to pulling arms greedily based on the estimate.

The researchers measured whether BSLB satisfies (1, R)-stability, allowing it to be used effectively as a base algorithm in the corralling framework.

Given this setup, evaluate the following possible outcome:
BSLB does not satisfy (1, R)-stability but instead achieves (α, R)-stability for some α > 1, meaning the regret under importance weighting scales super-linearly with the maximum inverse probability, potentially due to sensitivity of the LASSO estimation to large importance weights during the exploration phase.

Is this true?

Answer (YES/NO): NO